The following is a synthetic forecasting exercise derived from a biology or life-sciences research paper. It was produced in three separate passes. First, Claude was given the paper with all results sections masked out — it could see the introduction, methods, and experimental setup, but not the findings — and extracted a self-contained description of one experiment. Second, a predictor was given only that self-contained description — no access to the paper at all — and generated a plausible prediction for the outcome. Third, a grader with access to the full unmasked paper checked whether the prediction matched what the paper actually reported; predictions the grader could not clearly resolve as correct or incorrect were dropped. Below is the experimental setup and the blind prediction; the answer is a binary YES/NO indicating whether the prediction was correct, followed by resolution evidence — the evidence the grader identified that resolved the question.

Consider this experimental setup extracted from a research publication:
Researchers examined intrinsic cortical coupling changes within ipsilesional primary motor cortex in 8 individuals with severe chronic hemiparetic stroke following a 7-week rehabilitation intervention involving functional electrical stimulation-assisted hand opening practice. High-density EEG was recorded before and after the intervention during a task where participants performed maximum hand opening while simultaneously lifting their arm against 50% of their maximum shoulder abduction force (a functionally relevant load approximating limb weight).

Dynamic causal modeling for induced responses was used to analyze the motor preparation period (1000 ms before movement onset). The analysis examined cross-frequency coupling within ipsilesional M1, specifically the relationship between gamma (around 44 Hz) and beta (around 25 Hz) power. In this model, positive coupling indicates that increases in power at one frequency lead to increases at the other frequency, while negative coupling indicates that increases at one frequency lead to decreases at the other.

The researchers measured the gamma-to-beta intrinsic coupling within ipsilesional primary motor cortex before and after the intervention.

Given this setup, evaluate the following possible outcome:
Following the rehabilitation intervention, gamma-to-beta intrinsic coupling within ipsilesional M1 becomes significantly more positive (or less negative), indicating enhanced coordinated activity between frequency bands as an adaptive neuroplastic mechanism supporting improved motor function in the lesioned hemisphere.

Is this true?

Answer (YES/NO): NO